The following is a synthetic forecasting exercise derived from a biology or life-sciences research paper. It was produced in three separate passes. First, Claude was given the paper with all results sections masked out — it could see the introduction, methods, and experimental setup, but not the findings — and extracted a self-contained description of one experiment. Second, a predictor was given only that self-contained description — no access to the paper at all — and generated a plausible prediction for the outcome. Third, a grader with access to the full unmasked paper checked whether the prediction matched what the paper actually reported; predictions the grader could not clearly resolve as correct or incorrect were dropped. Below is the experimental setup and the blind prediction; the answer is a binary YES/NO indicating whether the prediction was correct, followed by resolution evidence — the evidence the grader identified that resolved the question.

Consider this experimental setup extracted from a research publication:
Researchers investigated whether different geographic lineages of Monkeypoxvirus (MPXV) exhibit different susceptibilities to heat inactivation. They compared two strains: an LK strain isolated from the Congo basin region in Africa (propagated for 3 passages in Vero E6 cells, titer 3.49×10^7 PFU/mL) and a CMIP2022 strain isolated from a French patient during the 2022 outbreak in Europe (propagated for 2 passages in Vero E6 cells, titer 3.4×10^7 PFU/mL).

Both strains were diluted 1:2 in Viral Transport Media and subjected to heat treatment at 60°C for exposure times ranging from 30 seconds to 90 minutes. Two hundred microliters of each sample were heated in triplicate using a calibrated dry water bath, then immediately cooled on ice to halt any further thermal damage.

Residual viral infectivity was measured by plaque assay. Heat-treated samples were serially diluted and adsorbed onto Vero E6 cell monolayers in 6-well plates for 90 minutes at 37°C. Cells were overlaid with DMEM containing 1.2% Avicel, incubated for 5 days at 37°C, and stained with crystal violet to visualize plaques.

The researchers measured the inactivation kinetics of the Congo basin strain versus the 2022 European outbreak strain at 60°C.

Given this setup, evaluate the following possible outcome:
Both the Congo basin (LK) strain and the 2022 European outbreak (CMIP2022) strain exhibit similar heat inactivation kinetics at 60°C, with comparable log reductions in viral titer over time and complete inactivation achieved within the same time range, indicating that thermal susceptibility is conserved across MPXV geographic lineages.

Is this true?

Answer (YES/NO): YES